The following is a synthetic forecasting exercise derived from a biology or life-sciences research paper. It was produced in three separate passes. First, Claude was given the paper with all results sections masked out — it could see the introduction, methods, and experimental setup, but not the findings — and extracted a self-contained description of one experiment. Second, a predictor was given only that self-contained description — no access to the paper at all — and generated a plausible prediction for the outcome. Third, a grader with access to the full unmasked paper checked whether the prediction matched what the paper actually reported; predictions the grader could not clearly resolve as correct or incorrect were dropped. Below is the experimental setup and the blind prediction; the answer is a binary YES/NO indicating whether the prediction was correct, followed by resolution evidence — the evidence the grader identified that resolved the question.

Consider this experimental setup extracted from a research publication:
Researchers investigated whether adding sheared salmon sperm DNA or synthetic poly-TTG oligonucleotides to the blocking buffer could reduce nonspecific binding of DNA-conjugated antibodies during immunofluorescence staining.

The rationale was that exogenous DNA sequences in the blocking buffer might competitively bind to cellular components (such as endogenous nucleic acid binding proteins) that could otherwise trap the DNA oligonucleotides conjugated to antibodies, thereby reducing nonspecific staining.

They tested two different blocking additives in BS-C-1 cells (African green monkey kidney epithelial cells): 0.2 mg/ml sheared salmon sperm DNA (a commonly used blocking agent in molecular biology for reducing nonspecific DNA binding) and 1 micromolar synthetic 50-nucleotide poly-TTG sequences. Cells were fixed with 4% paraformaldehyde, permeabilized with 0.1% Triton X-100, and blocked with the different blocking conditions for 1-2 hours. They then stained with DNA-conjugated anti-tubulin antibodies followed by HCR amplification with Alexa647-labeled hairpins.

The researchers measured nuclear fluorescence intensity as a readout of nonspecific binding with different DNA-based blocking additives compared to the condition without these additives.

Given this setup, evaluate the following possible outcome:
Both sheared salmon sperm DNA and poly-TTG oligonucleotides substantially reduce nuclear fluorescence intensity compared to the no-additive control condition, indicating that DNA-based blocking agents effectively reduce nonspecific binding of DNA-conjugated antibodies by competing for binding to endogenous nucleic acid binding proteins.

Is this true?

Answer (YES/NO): NO